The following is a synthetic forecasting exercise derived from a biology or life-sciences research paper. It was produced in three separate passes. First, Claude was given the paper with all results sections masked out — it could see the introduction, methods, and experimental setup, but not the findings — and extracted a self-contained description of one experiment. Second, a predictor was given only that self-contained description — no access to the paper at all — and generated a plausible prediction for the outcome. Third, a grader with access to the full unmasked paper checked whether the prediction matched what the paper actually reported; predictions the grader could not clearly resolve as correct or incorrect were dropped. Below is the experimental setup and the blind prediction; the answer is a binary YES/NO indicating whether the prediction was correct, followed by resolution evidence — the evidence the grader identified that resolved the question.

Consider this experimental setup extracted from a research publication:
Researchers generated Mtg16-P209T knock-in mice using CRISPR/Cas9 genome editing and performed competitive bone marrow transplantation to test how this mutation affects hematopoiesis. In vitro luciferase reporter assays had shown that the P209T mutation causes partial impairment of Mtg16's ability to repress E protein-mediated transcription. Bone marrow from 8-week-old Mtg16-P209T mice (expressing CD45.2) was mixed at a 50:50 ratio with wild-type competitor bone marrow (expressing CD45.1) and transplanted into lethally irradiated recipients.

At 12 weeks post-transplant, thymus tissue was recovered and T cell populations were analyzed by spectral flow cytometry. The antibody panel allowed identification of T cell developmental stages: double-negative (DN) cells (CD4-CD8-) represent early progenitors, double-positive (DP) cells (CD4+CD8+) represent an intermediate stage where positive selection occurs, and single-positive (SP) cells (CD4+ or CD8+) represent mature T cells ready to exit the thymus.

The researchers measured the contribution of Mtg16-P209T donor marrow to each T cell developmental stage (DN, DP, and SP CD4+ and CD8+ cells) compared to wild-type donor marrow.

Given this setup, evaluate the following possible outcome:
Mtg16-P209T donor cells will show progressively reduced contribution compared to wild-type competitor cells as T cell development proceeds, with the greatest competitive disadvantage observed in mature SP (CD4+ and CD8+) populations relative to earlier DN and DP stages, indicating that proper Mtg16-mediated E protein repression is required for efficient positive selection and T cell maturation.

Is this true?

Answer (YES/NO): NO